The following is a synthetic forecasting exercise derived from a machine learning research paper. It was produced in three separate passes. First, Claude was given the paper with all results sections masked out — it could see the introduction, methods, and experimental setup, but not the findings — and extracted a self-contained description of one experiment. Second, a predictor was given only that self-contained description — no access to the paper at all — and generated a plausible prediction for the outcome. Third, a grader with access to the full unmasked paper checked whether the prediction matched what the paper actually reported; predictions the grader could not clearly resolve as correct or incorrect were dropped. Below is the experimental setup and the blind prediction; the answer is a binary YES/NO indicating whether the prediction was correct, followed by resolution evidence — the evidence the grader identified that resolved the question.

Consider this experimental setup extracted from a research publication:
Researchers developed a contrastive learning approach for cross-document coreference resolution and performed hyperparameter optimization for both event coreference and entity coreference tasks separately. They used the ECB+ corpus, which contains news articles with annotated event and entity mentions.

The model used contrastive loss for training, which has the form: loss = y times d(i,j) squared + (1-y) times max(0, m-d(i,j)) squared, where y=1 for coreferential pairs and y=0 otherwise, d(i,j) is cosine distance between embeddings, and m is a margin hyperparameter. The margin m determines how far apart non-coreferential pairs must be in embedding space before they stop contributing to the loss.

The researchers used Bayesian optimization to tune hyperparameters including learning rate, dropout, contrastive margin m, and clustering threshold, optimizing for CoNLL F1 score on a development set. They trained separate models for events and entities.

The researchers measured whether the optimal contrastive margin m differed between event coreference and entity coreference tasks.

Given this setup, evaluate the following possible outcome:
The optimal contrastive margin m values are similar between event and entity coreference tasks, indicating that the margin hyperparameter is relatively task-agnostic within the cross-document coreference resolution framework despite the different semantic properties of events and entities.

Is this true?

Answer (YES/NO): NO